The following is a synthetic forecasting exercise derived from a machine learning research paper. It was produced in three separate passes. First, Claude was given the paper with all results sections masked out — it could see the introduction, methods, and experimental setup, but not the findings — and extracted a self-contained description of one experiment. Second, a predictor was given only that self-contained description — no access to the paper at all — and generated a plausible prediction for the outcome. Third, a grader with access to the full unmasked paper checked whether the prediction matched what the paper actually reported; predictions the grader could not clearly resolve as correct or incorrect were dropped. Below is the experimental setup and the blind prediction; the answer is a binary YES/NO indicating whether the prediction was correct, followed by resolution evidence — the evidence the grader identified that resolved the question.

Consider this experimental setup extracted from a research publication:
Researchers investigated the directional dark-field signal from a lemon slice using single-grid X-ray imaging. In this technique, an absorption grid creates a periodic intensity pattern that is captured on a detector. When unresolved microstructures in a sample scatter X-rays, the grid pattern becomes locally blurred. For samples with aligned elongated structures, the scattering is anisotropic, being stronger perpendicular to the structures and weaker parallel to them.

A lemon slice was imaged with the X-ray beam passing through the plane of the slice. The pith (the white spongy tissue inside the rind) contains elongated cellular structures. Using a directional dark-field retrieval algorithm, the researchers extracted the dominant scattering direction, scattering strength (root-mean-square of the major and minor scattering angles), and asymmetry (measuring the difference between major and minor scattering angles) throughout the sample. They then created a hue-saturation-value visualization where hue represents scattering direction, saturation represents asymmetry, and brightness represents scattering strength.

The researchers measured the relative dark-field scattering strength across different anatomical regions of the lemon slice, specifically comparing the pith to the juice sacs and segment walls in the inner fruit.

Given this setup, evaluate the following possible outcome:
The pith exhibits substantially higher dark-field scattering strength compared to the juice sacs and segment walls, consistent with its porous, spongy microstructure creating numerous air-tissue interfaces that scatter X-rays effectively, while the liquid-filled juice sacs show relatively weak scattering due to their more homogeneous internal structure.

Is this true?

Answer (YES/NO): YES